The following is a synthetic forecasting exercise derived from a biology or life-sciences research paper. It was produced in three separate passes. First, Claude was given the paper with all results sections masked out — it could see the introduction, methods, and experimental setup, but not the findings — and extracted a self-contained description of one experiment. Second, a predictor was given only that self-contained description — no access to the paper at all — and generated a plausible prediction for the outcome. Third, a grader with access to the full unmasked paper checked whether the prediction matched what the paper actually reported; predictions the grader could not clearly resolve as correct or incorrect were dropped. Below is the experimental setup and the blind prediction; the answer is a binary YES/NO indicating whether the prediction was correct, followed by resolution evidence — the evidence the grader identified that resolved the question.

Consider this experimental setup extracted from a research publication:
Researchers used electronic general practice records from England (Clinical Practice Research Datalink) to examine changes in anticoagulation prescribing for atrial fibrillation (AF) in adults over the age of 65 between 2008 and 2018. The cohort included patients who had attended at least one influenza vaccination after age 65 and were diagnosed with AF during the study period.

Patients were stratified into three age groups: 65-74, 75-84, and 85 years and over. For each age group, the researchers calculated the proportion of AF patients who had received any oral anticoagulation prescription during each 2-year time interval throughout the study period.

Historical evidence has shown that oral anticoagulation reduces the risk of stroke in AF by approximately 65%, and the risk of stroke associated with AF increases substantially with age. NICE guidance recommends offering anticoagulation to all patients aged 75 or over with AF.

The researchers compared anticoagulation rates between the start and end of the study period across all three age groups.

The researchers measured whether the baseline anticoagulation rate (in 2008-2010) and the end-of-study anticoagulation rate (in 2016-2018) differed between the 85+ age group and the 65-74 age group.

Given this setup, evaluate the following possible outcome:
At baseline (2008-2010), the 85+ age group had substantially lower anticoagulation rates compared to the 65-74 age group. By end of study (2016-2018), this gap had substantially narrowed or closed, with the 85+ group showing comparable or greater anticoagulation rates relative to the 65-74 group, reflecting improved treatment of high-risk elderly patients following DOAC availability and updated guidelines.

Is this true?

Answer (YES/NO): NO